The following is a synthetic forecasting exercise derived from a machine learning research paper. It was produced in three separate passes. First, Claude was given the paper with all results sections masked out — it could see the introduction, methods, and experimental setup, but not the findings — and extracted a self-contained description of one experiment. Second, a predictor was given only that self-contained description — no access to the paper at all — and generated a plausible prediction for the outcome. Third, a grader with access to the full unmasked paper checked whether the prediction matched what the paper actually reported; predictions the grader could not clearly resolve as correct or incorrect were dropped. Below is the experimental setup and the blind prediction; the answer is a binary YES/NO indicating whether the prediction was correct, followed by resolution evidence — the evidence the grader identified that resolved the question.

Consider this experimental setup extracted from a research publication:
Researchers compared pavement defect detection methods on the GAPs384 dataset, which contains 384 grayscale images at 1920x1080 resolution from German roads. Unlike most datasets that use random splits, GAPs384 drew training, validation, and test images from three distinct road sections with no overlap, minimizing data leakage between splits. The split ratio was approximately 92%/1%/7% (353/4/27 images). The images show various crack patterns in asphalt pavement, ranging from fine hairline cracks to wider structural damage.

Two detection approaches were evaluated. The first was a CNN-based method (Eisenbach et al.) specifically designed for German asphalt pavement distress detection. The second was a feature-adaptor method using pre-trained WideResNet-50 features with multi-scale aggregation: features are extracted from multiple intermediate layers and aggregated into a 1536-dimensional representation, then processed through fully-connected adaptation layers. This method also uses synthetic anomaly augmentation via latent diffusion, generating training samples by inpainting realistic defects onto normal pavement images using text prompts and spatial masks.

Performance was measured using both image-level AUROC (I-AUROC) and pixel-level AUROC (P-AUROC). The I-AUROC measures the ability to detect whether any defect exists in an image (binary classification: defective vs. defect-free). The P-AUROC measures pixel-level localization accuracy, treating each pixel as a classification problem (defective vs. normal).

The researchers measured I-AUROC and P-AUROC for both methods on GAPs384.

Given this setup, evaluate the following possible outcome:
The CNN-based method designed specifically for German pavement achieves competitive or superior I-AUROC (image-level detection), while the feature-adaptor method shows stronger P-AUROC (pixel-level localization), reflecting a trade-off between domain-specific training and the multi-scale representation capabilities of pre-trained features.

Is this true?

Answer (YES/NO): NO